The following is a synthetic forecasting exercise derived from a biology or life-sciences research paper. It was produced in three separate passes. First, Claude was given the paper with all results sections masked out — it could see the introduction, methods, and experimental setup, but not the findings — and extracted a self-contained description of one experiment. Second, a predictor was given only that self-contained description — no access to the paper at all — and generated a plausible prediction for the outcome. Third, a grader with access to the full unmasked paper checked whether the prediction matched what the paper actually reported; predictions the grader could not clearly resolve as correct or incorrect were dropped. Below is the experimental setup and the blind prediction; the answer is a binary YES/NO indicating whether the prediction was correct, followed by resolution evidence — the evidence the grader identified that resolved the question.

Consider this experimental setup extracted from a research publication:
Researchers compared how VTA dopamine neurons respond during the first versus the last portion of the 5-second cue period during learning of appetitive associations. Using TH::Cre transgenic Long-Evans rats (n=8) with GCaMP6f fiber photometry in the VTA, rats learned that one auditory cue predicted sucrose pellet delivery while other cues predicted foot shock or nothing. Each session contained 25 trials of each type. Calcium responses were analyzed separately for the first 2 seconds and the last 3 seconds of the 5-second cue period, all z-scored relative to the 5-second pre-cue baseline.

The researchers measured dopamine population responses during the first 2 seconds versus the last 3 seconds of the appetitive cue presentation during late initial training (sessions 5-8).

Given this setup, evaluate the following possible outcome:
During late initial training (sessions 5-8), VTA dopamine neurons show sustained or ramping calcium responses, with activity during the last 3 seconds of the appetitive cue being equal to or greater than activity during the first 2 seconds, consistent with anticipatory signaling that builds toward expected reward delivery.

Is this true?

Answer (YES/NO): NO